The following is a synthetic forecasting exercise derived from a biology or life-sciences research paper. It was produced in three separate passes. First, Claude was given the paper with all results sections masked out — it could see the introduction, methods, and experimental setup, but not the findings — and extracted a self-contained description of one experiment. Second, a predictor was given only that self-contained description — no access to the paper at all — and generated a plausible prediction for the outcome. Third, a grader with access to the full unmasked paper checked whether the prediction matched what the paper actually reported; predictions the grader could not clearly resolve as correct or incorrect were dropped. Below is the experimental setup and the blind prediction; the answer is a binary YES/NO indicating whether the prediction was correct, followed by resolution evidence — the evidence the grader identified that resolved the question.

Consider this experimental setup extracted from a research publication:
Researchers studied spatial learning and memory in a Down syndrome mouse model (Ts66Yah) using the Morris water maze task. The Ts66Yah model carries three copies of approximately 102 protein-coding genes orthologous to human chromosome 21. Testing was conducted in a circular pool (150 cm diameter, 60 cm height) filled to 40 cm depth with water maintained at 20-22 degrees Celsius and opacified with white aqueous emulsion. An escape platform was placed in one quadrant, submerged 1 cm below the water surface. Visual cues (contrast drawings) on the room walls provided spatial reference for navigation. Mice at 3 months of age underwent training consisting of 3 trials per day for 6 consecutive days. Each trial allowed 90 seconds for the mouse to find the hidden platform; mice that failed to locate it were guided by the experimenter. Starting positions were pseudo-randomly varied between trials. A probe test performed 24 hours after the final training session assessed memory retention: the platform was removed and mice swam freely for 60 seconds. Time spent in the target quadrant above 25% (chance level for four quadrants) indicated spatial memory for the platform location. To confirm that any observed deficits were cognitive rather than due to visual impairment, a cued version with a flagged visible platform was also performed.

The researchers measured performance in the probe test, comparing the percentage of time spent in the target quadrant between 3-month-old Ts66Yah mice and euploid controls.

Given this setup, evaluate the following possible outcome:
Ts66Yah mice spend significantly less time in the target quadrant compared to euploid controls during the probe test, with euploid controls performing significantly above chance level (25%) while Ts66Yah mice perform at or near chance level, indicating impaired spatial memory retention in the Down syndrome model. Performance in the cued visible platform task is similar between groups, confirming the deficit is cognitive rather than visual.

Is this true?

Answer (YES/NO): NO